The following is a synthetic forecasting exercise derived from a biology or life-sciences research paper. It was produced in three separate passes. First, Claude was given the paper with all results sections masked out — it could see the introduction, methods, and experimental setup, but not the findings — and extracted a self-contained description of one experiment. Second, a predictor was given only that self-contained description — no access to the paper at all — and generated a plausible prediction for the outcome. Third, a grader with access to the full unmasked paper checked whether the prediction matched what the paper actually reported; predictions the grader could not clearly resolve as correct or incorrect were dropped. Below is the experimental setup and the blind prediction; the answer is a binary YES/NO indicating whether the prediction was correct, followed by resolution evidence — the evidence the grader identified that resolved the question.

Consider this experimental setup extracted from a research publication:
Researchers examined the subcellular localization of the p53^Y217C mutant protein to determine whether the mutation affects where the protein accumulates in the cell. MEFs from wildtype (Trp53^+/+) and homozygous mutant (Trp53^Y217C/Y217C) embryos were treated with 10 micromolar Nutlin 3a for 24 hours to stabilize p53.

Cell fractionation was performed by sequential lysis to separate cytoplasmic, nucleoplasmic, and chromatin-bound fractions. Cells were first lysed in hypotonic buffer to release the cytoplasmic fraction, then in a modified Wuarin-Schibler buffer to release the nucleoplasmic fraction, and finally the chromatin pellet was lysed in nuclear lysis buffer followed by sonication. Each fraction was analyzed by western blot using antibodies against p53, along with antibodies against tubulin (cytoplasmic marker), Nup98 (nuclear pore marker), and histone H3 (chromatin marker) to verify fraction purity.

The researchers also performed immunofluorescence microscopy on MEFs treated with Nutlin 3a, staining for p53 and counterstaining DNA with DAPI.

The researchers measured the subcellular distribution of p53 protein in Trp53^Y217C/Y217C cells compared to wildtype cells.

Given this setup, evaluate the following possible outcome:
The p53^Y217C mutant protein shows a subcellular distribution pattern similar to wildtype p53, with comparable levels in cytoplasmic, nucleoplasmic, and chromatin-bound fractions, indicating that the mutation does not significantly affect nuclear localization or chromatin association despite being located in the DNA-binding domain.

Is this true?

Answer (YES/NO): NO